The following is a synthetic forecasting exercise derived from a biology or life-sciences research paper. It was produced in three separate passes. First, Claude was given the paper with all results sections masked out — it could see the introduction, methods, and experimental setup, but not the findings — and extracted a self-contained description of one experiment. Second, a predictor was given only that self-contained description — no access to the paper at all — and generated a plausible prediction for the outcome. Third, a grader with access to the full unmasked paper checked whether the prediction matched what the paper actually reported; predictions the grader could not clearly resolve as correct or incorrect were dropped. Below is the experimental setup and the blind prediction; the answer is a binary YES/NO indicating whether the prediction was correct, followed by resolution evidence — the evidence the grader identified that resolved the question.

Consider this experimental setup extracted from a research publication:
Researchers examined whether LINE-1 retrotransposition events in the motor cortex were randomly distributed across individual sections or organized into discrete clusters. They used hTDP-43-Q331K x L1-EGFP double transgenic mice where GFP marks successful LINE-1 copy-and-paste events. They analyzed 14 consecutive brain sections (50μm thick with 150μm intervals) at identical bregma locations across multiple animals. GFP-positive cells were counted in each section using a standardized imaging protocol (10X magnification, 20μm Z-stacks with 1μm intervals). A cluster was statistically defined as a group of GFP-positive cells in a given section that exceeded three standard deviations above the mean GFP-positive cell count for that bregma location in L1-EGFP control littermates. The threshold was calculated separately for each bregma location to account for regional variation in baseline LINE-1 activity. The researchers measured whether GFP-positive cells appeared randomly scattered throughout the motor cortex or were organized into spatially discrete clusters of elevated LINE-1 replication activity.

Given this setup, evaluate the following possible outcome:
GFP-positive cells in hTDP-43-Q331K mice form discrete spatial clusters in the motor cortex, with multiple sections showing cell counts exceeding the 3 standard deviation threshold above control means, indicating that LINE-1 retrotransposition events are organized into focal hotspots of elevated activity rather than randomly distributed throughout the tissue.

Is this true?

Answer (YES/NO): YES